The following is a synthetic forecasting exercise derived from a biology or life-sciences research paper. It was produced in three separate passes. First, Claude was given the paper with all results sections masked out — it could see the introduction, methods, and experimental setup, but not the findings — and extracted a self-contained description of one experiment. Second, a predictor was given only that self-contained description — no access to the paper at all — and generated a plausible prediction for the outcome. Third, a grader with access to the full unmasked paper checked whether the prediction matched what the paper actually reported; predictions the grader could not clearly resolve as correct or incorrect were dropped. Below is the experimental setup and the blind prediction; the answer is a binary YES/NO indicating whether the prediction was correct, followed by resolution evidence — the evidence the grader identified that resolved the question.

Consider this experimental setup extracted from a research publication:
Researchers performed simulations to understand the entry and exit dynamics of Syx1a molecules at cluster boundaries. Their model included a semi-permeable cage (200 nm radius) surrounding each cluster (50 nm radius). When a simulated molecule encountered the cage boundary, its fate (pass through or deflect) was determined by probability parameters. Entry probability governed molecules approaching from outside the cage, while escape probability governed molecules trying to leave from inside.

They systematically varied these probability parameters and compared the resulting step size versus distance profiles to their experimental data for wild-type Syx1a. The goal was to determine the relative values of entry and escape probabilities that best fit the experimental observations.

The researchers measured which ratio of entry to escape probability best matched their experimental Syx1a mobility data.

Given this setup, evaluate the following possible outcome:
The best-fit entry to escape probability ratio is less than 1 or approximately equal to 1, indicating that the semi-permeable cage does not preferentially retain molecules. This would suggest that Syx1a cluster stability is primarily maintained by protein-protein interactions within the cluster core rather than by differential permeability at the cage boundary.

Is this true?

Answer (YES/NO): NO